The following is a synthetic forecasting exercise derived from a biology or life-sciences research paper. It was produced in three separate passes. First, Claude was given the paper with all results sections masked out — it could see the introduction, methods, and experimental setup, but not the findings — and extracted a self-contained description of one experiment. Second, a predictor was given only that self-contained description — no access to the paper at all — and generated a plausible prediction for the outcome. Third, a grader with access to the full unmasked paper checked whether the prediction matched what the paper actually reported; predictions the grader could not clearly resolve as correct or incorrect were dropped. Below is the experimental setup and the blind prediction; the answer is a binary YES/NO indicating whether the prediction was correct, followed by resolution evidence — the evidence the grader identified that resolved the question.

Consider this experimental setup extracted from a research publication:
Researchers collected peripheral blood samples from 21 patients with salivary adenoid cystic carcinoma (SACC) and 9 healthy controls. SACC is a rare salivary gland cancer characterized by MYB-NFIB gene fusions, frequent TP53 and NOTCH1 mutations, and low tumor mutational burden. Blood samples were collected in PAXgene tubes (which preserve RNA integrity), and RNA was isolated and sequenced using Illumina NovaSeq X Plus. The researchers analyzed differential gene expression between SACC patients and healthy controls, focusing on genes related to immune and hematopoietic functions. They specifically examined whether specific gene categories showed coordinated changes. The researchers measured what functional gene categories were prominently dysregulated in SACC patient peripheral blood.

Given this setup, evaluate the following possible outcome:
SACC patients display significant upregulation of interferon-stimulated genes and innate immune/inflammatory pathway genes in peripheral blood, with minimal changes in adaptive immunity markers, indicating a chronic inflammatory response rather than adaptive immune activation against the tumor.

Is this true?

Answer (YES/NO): NO